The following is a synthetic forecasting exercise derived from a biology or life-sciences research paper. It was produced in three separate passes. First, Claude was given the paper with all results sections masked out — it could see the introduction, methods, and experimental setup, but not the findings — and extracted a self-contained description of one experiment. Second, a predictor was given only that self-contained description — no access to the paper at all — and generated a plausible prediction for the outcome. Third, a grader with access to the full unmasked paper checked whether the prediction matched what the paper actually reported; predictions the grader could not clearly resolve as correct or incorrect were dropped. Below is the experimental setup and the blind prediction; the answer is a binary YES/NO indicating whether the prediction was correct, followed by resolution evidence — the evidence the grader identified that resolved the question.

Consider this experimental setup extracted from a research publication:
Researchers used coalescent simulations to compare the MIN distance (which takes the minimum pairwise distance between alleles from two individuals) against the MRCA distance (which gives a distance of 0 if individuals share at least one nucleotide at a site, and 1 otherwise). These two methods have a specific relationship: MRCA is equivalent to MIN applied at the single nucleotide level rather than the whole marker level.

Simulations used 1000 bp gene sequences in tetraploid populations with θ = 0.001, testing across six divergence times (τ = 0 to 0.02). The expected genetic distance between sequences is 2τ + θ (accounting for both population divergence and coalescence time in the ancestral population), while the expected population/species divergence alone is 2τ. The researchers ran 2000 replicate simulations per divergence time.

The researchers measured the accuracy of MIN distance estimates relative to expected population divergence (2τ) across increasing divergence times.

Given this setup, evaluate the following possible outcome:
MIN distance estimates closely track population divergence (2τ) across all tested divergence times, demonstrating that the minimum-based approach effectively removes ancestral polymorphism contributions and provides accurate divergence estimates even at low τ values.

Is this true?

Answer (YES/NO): NO